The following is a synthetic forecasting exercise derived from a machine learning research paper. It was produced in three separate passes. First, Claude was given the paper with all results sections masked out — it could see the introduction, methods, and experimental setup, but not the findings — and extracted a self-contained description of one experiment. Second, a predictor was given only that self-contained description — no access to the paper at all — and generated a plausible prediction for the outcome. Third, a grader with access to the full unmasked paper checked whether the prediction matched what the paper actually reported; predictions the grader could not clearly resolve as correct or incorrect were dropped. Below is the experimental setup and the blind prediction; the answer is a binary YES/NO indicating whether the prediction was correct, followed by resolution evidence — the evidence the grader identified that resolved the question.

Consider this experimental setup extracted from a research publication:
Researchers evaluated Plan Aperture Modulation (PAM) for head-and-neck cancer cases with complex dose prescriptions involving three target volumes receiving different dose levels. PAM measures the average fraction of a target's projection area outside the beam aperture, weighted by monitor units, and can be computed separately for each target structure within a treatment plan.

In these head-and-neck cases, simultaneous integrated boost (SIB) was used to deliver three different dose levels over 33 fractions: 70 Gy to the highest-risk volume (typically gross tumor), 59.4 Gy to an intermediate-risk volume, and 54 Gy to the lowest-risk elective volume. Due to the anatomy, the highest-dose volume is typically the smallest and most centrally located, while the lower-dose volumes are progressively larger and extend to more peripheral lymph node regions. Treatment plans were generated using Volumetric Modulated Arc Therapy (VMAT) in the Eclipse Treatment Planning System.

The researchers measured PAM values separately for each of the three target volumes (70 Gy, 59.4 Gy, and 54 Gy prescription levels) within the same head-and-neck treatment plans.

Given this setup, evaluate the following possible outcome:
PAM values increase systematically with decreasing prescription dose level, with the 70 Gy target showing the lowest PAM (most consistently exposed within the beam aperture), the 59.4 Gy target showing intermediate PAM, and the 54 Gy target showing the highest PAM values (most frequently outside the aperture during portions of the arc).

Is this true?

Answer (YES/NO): YES